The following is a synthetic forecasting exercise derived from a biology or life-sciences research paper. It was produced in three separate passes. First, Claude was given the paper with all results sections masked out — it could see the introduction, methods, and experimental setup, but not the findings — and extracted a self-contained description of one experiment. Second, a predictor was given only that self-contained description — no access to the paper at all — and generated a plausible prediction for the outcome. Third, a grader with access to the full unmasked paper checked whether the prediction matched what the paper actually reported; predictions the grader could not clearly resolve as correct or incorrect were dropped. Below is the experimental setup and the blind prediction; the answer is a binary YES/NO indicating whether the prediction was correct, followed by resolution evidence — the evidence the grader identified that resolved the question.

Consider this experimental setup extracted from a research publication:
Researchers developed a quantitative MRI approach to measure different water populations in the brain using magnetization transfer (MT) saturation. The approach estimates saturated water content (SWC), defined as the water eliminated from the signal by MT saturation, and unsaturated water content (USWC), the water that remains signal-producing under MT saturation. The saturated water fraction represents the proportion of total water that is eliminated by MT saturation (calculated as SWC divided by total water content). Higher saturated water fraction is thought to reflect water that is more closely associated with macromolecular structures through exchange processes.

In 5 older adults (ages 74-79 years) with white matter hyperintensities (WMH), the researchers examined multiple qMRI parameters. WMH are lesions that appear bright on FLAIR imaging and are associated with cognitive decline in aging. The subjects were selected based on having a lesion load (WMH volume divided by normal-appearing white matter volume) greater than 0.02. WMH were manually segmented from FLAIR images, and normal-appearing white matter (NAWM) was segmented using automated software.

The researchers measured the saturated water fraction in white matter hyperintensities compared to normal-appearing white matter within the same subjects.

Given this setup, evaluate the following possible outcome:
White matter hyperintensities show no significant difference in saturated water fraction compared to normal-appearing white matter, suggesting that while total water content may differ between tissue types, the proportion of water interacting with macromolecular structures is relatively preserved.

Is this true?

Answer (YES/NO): NO